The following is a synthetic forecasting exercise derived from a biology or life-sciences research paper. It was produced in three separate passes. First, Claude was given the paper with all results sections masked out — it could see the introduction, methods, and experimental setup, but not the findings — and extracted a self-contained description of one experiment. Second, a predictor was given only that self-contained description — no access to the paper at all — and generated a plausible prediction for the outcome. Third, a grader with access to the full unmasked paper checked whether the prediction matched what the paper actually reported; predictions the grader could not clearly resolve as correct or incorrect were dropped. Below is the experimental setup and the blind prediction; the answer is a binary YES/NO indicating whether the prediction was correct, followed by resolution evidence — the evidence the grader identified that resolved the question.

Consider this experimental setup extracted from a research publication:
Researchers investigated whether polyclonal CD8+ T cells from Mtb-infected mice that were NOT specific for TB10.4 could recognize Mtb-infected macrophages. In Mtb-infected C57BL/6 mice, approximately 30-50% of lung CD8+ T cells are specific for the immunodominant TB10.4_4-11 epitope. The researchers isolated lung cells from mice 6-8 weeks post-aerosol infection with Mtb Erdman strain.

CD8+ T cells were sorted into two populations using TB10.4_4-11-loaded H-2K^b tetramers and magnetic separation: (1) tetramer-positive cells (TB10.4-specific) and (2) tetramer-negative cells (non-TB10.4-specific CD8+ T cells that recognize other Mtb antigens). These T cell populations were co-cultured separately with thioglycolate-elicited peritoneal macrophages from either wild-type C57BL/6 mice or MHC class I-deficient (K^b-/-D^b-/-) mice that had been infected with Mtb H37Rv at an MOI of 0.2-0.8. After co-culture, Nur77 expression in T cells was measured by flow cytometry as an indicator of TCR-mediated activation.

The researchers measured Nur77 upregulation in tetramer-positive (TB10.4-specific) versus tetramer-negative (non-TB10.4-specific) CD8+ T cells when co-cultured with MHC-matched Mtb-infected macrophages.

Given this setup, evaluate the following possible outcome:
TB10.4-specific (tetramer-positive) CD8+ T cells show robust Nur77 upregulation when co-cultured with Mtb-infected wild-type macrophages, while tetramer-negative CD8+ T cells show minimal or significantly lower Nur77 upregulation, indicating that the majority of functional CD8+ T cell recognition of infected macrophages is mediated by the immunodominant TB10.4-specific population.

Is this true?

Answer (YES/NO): NO